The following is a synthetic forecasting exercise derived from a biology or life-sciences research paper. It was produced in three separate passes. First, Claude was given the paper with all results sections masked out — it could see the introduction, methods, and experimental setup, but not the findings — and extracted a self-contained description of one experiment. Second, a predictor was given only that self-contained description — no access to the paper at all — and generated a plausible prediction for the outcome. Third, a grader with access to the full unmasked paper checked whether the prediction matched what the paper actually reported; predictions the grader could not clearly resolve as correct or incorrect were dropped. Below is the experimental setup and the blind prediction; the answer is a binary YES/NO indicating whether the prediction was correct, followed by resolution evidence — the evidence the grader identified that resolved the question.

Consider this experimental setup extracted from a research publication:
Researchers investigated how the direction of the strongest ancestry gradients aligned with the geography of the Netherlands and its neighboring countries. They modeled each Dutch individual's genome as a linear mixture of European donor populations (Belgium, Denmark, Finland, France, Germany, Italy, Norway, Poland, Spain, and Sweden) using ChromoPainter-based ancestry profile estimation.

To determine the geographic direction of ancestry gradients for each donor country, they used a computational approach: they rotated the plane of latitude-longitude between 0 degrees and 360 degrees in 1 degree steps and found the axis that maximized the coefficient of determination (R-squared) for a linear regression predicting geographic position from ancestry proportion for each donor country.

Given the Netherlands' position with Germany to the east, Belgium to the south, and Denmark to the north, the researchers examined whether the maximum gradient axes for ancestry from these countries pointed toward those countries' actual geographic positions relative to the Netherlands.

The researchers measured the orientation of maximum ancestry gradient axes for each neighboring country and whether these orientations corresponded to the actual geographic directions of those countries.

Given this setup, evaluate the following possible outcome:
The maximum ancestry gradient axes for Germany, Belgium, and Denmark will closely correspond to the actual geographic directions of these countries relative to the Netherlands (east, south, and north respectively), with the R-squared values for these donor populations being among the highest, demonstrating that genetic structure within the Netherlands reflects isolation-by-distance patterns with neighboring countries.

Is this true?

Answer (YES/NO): NO